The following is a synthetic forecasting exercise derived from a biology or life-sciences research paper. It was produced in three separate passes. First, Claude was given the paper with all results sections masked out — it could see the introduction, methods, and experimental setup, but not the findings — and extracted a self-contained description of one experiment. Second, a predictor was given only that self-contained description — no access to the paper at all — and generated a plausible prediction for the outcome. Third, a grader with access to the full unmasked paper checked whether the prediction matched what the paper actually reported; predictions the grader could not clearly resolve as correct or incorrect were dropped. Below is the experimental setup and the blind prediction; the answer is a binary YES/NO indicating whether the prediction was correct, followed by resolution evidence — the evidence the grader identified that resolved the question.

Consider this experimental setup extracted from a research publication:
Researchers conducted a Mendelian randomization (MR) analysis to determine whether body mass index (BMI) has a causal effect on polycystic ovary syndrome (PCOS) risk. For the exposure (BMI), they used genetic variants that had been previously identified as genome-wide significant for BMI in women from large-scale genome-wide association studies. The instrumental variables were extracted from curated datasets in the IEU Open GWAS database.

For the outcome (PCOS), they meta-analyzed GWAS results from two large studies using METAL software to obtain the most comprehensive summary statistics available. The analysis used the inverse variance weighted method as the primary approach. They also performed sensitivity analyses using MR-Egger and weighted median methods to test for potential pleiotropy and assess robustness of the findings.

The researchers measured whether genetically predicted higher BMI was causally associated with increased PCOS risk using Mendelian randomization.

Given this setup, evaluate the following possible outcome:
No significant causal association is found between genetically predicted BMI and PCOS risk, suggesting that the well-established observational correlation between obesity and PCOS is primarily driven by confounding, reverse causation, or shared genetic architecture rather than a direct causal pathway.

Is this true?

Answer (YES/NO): NO